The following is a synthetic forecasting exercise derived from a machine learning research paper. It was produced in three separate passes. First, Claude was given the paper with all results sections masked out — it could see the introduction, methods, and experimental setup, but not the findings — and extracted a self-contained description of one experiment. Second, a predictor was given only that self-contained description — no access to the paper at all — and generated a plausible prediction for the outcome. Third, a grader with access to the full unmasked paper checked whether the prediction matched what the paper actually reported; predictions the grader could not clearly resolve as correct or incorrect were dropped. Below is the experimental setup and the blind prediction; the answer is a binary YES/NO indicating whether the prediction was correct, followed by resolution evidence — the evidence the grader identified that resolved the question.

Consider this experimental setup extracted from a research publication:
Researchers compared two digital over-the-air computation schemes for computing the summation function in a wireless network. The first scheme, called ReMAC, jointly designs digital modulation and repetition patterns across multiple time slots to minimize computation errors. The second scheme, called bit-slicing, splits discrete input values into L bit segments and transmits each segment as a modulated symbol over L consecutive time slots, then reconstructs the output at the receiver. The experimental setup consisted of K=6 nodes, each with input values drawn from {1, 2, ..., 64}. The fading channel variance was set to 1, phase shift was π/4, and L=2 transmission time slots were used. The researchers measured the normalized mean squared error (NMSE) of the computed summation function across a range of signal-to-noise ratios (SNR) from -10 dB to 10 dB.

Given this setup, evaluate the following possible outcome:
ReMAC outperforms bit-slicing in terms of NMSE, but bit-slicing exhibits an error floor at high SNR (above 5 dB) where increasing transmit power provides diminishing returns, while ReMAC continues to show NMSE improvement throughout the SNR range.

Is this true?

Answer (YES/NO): NO